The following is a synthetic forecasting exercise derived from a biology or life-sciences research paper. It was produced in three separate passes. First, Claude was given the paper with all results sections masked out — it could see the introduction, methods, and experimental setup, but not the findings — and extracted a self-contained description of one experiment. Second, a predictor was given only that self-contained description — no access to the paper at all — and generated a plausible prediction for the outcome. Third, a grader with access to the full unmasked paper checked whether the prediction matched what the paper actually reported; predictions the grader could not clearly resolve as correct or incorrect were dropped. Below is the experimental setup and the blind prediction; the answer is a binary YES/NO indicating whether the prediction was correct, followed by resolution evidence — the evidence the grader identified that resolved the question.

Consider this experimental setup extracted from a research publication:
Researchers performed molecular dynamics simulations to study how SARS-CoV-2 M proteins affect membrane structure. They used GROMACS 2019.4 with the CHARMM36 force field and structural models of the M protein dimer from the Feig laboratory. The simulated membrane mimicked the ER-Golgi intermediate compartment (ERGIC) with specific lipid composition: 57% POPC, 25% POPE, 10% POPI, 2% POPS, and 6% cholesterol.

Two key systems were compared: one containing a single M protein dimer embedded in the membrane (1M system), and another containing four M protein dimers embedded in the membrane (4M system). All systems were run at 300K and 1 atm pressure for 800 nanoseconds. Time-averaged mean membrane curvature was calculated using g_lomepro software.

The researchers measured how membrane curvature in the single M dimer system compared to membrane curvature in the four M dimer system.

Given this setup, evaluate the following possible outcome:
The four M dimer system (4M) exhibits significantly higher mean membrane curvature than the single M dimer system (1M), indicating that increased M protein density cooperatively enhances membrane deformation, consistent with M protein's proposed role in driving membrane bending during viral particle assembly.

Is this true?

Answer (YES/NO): YES